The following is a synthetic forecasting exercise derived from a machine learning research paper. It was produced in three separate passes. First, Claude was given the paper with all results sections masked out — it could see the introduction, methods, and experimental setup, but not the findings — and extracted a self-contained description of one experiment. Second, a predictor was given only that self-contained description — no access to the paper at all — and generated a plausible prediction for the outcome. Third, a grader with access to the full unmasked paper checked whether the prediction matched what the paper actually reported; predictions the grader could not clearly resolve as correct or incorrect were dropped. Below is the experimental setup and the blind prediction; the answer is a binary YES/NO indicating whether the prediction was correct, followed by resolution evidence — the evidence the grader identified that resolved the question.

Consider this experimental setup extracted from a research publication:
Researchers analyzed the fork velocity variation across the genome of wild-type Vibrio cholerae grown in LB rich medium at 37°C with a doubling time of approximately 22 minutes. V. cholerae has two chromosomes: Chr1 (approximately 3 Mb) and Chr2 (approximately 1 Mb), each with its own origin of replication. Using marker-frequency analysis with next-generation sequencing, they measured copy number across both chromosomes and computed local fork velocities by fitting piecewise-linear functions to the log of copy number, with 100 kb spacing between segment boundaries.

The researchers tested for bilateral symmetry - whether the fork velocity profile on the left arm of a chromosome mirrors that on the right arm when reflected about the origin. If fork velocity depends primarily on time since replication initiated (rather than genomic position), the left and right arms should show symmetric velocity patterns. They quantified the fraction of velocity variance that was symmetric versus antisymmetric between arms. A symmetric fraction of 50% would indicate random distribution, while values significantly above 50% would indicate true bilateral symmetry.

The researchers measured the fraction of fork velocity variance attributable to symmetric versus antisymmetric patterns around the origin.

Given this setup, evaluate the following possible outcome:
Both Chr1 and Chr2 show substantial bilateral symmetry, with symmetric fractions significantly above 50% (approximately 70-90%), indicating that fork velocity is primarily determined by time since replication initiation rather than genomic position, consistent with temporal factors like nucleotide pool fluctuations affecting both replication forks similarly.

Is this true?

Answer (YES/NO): YES